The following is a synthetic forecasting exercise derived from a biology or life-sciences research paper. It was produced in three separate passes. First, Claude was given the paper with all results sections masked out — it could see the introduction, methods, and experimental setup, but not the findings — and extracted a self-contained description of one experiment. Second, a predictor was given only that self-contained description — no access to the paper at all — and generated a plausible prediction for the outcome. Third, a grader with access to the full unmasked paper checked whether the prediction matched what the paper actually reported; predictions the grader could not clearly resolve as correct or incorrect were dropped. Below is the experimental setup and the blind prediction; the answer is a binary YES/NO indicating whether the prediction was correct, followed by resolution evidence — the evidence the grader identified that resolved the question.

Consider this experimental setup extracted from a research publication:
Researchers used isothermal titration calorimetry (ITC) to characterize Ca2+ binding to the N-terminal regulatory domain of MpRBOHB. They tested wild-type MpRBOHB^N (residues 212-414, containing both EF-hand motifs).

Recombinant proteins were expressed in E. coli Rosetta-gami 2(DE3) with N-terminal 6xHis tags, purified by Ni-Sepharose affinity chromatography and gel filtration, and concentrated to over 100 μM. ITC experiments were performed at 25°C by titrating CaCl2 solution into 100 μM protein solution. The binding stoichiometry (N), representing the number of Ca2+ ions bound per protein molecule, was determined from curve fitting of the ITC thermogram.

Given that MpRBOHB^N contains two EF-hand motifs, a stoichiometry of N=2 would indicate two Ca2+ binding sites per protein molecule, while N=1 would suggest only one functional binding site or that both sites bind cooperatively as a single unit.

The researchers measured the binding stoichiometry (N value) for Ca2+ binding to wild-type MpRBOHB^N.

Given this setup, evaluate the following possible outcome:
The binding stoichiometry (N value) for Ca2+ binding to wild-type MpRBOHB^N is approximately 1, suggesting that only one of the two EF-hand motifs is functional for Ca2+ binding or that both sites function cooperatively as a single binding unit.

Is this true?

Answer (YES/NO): YES